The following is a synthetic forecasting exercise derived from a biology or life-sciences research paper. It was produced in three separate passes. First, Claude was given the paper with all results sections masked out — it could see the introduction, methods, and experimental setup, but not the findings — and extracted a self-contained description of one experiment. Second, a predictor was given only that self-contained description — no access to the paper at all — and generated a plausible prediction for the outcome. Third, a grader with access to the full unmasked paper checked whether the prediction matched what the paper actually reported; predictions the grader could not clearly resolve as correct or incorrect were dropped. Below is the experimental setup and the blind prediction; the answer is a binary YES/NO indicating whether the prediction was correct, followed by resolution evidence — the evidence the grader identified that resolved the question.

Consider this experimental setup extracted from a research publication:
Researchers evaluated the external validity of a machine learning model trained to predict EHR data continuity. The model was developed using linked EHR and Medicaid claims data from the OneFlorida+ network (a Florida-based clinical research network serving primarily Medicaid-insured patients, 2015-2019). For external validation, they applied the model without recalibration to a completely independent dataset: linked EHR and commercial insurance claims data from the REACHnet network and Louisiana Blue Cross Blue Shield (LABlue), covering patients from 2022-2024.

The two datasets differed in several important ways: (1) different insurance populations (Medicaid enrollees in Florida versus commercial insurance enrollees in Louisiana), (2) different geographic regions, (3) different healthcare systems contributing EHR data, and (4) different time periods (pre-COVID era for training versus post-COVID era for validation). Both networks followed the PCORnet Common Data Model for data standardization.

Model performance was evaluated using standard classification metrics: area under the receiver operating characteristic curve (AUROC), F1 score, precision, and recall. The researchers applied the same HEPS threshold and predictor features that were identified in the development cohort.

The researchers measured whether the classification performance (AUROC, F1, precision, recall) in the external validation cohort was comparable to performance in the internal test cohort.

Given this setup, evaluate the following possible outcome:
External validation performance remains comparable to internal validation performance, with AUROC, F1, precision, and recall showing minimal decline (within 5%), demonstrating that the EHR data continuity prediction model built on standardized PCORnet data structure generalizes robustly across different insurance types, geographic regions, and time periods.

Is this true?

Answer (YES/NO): YES